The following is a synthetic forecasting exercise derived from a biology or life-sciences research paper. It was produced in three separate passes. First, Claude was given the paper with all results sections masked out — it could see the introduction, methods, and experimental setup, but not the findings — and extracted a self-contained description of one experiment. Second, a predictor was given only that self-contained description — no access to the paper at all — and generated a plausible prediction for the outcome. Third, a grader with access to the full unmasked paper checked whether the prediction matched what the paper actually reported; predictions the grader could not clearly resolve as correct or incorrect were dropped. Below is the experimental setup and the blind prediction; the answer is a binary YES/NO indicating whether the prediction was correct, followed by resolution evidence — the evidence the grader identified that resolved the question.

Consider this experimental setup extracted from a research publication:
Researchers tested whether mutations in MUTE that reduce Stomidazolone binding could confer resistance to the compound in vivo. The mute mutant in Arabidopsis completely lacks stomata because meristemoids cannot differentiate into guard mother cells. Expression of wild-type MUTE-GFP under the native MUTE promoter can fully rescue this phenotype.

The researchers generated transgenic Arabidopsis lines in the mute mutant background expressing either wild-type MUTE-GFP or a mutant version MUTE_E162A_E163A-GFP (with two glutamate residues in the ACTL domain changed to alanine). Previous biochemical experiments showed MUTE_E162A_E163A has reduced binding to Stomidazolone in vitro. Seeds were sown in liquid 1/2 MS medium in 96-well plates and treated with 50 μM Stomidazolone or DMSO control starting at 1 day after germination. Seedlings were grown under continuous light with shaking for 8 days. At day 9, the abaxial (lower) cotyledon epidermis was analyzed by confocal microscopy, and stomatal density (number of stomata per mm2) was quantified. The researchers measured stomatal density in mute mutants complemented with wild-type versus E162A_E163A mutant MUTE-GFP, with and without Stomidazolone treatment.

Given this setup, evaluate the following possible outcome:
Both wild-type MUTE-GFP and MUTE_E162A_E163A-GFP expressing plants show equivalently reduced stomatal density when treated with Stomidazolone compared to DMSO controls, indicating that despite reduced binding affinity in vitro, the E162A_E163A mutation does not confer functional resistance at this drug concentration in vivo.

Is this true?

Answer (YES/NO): NO